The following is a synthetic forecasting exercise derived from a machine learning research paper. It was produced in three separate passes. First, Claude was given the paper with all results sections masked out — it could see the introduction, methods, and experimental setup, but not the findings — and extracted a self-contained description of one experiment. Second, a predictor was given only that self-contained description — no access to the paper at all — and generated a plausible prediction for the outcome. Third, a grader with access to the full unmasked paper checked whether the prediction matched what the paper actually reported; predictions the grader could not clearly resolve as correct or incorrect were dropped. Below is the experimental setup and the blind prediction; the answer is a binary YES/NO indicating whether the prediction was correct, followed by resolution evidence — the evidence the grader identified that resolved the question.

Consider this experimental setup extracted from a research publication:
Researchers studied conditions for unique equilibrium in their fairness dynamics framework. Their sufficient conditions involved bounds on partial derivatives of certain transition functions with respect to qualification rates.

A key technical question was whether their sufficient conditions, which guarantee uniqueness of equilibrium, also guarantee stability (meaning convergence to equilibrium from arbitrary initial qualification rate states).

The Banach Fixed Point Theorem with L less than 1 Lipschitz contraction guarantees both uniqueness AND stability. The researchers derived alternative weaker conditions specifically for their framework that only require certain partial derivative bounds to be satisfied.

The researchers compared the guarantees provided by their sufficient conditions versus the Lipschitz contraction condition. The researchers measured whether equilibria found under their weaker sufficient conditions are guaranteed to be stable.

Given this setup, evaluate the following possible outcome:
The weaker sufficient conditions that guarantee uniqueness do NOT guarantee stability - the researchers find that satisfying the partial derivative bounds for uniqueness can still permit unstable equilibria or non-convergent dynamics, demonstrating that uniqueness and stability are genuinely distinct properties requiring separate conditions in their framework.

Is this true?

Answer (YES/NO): YES